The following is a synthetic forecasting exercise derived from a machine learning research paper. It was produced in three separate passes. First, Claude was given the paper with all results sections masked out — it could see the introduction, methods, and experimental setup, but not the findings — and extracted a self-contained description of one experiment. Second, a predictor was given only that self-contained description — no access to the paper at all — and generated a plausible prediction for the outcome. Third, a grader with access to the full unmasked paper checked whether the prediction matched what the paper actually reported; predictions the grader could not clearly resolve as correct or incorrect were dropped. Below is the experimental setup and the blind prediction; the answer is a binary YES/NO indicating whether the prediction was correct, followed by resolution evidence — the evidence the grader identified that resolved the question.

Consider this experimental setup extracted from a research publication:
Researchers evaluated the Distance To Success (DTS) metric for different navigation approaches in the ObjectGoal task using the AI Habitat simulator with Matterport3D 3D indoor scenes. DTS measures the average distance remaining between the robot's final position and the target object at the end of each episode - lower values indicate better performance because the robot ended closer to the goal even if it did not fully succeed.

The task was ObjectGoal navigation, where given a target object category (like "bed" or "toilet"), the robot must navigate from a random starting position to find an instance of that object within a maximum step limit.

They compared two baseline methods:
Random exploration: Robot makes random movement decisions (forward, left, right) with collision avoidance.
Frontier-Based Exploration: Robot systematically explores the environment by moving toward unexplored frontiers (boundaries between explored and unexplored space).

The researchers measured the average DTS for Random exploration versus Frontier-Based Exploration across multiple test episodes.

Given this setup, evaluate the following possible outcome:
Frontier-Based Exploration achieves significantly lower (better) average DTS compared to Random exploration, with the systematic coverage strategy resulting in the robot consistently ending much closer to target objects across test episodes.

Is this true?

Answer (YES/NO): NO